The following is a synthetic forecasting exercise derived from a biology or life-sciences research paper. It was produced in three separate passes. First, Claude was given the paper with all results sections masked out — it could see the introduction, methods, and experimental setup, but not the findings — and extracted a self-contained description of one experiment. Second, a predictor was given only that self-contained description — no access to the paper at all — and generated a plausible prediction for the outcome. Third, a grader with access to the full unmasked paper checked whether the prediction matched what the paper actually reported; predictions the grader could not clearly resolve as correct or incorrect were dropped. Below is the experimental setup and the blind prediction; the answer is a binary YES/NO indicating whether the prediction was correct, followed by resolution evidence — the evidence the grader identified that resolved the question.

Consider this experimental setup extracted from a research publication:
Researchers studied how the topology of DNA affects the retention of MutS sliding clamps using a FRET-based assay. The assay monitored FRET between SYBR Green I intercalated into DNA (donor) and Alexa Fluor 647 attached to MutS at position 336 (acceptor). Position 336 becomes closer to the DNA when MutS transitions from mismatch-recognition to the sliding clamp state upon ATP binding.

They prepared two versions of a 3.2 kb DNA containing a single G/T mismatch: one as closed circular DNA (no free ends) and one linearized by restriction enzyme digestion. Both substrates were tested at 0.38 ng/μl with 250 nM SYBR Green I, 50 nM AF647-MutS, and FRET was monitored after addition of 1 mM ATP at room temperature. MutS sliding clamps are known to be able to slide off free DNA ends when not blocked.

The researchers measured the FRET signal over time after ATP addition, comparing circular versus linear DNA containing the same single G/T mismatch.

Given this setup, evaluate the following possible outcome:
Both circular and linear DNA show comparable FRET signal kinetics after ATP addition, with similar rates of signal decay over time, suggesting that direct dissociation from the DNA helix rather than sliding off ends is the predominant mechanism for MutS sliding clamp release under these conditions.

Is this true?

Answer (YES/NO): NO